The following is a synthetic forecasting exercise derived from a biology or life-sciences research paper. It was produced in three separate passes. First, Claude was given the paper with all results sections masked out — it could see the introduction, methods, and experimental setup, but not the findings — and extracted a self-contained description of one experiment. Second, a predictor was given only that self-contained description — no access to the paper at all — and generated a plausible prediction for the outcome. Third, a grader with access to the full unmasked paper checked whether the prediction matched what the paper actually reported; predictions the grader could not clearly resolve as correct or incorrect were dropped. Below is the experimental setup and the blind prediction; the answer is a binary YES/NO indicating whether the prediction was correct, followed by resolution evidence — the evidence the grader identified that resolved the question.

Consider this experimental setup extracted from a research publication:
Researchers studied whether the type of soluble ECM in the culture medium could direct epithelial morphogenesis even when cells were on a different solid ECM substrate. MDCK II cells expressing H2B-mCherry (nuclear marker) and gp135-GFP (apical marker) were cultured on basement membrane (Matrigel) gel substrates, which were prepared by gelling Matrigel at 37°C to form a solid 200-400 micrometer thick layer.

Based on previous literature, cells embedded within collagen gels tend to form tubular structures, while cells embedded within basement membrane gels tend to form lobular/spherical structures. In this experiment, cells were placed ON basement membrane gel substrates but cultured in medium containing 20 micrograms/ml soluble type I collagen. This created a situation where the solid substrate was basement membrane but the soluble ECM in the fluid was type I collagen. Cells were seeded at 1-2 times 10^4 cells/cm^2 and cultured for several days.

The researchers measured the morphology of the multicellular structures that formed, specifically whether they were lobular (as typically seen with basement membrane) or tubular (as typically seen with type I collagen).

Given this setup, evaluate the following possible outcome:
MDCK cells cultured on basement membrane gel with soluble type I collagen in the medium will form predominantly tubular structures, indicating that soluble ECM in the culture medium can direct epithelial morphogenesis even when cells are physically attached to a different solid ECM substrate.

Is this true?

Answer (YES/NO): YES